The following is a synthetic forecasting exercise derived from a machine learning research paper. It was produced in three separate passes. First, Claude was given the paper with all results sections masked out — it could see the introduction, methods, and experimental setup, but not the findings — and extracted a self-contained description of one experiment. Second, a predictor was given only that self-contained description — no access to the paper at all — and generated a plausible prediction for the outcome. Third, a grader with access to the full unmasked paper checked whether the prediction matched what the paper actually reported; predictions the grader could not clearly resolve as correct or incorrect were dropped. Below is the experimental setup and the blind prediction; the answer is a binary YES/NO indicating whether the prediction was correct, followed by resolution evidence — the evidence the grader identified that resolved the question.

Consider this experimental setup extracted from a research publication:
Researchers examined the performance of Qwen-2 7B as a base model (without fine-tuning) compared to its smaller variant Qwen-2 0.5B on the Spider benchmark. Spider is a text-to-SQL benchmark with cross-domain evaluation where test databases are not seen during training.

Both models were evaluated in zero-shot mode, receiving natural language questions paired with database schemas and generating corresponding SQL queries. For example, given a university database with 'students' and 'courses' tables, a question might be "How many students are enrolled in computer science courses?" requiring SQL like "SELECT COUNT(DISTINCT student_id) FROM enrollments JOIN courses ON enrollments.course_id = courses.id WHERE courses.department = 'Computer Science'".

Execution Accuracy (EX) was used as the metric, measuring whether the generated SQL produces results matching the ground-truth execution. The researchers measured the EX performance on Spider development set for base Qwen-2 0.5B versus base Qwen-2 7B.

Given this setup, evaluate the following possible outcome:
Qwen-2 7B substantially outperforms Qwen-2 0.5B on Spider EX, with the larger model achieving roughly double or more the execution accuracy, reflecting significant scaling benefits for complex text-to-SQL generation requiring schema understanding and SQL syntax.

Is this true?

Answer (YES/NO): NO